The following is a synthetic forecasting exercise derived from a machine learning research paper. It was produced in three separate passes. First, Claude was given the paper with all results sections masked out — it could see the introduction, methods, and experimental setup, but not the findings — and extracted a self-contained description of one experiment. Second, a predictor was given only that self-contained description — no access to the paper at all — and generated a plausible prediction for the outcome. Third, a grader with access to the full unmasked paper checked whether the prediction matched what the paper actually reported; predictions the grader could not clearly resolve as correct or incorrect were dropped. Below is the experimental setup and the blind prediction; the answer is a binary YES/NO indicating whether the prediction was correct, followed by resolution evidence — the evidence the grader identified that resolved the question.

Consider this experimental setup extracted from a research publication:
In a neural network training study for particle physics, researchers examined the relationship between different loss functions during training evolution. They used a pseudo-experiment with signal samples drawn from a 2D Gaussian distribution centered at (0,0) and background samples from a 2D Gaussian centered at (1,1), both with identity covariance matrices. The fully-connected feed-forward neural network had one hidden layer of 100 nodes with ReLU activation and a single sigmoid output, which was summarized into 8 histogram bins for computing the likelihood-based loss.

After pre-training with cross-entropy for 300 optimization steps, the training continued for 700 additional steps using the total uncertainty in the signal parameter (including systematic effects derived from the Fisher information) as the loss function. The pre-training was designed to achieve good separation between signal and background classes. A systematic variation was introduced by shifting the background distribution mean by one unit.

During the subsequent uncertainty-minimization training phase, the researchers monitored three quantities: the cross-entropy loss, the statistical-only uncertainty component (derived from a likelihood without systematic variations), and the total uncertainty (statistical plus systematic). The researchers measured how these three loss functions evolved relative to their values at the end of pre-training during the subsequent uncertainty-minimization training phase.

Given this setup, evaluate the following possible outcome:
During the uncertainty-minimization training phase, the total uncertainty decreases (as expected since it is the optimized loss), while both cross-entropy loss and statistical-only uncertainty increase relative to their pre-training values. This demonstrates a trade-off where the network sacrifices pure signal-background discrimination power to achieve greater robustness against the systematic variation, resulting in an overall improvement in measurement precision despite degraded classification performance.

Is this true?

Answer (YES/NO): YES